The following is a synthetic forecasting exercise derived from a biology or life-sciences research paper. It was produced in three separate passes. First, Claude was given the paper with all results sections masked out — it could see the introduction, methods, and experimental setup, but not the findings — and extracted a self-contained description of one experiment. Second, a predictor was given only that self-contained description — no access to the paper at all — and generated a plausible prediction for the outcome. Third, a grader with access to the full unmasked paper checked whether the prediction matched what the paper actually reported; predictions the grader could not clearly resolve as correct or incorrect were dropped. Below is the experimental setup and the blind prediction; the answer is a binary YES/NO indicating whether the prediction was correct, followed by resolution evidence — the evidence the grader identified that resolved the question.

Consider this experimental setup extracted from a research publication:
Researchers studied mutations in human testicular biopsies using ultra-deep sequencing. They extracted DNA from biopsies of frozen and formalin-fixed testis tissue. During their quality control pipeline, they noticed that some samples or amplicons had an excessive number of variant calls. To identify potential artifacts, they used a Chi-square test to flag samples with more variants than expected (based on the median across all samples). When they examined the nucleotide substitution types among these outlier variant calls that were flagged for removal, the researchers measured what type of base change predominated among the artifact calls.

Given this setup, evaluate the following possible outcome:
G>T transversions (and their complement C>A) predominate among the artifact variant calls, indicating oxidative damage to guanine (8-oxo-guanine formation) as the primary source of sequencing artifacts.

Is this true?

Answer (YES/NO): YES